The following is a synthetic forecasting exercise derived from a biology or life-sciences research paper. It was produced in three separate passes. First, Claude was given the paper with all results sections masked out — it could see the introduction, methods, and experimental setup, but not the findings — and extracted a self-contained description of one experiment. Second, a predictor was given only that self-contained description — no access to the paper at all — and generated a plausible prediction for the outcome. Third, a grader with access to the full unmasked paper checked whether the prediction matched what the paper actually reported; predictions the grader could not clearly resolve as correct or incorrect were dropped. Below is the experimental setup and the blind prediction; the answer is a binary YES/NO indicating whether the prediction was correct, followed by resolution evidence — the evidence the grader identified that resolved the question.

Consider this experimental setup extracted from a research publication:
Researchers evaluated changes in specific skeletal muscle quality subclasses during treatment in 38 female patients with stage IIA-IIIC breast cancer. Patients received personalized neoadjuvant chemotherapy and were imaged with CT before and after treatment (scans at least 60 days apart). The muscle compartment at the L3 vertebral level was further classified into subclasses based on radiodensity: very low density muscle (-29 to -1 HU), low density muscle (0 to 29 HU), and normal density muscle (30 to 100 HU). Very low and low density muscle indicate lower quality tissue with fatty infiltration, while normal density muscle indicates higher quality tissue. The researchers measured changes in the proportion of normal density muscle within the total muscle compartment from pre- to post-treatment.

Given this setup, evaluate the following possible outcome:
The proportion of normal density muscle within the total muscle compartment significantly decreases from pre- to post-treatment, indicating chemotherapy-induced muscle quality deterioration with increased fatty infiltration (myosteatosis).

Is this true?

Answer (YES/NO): NO